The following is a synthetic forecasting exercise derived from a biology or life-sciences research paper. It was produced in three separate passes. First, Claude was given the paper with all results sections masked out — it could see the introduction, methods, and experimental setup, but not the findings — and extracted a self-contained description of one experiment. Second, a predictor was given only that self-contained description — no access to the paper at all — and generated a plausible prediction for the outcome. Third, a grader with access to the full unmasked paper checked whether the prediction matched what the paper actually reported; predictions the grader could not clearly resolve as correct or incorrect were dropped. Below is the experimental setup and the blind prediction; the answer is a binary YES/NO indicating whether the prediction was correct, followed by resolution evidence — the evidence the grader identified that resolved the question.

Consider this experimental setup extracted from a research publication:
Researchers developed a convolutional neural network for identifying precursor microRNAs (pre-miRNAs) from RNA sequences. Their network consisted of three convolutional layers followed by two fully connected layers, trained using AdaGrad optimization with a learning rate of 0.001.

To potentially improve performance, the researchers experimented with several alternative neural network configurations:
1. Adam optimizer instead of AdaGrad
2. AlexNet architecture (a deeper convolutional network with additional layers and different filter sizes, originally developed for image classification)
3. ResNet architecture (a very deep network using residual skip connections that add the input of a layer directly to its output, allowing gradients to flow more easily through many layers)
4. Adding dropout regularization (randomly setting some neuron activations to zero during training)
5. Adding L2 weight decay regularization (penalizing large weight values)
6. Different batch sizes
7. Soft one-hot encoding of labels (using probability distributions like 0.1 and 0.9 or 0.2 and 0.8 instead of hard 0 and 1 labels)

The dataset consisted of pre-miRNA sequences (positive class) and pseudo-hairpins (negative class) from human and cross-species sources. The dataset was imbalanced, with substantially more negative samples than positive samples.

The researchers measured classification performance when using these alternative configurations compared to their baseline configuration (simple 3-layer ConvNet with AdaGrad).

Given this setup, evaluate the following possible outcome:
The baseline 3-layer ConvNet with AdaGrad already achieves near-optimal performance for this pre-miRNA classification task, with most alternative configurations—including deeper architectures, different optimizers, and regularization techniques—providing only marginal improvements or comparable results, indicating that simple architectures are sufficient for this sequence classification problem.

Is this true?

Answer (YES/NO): NO